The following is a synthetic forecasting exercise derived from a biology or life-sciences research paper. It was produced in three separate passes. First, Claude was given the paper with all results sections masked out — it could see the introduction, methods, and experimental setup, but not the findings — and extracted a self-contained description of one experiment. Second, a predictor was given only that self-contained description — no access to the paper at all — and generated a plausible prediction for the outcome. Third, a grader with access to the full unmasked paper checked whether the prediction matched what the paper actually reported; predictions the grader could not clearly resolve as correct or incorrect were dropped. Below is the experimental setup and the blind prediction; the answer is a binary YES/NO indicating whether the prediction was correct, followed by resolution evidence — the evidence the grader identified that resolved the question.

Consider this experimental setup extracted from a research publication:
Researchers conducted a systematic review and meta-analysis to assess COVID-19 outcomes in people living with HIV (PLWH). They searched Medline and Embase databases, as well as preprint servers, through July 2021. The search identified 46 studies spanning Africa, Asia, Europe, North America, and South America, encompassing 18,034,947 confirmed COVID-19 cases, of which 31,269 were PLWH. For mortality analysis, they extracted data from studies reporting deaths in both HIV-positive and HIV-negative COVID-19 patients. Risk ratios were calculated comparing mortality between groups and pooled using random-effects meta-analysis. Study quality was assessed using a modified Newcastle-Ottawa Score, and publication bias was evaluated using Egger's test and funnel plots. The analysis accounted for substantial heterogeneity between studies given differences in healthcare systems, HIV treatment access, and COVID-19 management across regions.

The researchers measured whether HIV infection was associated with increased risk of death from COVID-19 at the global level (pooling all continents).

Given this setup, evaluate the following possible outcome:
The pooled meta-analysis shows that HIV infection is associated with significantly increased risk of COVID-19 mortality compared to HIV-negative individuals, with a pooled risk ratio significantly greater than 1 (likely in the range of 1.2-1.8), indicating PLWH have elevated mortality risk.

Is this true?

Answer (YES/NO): YES